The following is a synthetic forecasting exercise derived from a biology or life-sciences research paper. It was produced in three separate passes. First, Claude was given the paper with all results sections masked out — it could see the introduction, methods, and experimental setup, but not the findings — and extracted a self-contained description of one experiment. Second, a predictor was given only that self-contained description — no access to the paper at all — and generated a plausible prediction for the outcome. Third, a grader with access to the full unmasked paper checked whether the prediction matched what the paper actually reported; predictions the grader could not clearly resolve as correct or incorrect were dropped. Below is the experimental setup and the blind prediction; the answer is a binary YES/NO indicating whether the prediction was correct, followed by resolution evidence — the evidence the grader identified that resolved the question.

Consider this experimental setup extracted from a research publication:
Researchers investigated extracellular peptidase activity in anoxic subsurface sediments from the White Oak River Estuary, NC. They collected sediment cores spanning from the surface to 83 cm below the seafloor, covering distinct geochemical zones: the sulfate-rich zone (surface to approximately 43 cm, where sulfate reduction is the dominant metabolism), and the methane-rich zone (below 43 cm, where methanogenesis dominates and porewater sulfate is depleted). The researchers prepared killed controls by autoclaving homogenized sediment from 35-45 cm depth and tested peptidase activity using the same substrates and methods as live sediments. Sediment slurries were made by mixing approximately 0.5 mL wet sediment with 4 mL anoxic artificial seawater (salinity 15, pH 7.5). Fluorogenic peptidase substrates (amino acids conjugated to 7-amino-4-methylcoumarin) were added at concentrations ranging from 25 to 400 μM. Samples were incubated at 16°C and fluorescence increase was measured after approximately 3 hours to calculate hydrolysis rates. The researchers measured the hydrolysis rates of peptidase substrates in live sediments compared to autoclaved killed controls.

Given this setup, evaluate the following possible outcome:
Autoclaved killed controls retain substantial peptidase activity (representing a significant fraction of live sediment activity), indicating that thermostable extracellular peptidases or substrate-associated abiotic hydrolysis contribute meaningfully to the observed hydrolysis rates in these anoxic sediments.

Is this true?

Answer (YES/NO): NO